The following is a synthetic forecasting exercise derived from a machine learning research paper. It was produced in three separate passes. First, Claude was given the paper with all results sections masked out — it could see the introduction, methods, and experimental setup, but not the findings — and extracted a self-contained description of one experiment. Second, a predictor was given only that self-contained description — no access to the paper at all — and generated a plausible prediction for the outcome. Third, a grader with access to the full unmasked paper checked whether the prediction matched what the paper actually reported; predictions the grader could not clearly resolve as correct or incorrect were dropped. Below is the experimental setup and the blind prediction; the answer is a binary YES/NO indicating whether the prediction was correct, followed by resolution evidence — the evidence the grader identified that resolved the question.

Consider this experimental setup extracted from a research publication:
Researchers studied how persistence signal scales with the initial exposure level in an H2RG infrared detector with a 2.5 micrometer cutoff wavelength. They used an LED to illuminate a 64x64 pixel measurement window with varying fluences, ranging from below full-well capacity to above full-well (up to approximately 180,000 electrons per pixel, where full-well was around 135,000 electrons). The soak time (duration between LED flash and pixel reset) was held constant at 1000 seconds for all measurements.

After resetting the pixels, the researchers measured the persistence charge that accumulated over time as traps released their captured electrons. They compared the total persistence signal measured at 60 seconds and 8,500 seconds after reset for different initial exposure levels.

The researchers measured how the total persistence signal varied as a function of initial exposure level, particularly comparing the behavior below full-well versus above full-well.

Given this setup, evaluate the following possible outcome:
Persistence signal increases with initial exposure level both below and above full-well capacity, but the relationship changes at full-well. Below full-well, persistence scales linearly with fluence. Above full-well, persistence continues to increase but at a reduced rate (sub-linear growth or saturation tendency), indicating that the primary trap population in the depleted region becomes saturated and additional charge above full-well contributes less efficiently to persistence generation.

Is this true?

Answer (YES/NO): NO